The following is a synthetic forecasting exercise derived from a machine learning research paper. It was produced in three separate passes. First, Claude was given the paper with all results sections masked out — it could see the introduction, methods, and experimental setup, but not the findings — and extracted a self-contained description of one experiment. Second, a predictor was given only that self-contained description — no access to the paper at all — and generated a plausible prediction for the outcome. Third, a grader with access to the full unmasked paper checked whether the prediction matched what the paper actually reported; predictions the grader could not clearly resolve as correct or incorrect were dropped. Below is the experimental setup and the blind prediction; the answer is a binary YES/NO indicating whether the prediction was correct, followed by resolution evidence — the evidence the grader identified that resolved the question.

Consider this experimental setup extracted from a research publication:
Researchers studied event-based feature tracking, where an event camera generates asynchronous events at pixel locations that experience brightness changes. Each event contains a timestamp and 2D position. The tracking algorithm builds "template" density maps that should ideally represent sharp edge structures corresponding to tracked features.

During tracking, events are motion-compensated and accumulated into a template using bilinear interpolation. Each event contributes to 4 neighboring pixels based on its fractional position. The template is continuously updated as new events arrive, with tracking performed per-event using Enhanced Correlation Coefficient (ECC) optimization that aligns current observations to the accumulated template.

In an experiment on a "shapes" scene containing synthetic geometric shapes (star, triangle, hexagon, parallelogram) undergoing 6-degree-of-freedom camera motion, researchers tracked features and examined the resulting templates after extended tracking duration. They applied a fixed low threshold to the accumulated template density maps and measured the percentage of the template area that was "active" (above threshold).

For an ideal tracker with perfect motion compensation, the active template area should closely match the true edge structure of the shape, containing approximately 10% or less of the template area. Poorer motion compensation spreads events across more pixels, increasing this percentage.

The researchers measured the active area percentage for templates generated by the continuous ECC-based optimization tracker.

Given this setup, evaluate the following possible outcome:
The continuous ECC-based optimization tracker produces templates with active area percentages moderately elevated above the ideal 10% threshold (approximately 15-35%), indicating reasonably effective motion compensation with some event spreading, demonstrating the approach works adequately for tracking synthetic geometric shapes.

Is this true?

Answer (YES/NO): YES